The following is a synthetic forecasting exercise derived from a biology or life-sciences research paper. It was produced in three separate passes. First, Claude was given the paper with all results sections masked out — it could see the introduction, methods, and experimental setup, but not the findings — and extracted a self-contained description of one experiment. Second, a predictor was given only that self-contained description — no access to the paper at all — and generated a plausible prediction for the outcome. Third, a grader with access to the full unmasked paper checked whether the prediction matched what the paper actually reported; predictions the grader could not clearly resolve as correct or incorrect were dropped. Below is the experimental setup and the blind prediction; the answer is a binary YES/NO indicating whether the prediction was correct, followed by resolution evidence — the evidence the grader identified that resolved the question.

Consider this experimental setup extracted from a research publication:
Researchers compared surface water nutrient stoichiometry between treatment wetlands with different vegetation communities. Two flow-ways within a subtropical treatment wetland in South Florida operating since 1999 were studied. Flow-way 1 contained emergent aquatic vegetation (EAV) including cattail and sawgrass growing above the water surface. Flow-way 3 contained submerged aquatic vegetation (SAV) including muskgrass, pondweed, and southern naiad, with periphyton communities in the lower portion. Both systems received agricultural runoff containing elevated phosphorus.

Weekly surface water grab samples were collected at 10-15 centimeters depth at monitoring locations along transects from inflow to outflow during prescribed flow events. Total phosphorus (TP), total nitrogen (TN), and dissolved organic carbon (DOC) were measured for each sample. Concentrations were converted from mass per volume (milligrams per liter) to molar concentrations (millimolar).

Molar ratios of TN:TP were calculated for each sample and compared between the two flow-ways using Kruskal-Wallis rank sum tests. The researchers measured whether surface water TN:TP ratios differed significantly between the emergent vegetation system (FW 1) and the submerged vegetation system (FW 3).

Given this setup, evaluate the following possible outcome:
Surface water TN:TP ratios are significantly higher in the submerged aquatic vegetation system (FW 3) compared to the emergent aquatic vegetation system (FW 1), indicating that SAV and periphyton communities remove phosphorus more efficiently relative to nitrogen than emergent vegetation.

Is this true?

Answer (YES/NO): YES